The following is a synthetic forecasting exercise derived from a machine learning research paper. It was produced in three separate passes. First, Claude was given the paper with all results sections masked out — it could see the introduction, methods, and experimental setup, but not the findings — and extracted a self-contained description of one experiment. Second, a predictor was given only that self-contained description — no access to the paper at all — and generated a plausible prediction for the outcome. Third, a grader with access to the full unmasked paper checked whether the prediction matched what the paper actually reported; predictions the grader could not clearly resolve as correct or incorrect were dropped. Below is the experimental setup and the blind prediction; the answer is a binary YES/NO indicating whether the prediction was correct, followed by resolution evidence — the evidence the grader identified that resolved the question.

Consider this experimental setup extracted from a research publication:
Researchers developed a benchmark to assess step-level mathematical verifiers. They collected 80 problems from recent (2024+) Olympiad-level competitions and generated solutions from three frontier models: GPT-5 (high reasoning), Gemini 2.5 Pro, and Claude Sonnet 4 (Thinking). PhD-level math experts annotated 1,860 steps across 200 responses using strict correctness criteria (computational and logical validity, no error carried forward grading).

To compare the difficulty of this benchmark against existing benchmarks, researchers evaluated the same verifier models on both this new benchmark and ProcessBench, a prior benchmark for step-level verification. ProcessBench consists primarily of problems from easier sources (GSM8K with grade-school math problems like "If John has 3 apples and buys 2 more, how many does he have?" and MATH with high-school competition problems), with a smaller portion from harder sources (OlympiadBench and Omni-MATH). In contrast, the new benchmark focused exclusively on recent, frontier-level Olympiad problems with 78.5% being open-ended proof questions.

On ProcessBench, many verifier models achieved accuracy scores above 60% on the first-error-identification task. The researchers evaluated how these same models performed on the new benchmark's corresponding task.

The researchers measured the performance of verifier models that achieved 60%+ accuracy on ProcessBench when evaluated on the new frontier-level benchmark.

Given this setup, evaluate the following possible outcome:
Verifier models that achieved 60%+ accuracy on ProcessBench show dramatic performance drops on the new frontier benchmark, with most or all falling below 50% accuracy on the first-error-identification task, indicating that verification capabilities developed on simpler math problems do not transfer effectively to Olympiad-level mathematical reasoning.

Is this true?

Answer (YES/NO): YES